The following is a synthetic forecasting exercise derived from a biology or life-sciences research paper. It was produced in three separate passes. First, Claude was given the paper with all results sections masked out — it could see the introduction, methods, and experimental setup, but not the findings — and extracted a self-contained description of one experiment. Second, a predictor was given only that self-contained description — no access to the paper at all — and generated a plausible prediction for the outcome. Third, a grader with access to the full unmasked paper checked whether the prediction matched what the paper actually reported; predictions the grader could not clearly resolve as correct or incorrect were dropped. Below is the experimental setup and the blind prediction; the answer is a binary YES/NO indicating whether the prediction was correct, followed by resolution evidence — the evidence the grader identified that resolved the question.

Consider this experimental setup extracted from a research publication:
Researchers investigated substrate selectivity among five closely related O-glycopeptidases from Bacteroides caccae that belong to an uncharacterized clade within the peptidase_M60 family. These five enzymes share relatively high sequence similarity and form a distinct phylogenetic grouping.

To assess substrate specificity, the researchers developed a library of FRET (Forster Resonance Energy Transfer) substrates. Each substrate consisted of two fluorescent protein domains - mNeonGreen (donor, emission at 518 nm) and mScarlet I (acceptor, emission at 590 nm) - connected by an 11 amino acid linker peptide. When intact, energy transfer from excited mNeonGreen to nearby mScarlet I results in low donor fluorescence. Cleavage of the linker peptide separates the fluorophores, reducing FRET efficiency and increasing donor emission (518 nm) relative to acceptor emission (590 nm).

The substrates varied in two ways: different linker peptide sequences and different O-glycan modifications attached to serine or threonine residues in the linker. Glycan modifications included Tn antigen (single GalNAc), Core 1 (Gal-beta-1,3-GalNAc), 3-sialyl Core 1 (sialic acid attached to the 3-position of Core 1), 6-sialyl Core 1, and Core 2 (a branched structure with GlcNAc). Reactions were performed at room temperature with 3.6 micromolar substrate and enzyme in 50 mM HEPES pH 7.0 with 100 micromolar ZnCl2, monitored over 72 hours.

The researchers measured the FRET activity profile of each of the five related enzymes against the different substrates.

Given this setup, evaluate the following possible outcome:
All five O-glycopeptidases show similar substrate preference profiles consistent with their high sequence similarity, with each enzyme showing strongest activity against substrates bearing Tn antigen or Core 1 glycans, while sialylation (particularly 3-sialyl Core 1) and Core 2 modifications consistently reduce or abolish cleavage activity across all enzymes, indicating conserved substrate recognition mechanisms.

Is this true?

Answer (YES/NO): NO